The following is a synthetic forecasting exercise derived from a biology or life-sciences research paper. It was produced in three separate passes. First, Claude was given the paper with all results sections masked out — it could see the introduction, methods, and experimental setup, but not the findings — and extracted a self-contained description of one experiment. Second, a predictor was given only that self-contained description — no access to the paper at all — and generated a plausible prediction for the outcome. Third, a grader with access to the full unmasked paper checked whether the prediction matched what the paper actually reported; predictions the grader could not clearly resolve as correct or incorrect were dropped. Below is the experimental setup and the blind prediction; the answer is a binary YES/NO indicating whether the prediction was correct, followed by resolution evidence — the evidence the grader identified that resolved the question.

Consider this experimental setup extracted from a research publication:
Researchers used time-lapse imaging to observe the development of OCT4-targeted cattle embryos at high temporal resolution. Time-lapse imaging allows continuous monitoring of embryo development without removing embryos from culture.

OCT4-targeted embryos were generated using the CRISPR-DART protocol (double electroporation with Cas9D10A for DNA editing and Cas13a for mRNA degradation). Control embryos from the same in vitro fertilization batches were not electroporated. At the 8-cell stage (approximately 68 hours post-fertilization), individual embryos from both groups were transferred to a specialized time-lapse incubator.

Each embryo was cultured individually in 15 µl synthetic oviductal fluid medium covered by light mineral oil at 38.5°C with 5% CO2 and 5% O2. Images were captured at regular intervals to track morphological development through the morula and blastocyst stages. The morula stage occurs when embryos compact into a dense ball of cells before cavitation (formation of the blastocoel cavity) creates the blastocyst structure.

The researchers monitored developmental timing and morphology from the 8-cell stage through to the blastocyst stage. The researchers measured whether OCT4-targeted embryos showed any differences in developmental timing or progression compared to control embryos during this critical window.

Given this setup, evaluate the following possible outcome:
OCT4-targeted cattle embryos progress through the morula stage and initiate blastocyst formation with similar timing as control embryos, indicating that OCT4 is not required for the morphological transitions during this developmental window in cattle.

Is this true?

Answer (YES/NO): NO